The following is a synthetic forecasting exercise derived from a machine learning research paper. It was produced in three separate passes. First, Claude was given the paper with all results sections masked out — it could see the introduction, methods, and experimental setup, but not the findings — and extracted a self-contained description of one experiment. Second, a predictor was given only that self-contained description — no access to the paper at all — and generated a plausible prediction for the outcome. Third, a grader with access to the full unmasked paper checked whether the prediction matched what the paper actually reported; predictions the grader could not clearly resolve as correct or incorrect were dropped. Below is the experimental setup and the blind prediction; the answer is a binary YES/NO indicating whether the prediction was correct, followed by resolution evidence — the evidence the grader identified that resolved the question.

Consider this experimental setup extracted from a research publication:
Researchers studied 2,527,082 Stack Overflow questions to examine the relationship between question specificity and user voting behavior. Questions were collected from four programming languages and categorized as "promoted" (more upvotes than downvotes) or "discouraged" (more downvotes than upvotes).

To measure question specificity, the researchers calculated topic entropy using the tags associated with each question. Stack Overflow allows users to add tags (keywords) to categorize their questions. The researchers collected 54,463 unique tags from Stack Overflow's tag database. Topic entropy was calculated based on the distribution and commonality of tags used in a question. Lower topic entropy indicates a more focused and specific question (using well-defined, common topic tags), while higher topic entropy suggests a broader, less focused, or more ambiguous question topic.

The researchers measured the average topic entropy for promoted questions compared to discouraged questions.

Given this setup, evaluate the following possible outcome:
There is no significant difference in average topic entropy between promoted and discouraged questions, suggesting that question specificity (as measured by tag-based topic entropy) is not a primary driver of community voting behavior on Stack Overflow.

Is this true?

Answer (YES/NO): NO